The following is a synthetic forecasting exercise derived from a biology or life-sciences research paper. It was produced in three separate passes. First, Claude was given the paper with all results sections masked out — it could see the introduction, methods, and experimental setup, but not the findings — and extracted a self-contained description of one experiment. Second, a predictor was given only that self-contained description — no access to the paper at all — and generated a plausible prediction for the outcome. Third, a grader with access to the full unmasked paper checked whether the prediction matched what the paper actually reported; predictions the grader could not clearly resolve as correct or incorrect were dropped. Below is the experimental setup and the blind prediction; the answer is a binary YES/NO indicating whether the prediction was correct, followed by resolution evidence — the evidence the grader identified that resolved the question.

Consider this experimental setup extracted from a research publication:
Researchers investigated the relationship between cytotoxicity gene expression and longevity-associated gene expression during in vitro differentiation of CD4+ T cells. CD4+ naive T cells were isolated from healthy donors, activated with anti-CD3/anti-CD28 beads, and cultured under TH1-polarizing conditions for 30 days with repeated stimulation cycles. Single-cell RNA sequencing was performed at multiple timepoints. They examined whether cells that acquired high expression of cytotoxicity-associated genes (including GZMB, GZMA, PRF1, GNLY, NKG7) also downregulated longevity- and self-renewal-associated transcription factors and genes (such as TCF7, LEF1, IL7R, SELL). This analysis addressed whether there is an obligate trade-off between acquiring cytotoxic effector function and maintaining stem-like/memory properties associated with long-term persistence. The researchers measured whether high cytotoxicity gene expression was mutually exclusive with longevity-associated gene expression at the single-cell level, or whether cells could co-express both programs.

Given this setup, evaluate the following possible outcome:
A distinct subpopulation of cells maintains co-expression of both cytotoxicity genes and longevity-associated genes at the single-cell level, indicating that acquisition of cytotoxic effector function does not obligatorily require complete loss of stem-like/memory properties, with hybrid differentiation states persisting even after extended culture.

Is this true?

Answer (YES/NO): YES